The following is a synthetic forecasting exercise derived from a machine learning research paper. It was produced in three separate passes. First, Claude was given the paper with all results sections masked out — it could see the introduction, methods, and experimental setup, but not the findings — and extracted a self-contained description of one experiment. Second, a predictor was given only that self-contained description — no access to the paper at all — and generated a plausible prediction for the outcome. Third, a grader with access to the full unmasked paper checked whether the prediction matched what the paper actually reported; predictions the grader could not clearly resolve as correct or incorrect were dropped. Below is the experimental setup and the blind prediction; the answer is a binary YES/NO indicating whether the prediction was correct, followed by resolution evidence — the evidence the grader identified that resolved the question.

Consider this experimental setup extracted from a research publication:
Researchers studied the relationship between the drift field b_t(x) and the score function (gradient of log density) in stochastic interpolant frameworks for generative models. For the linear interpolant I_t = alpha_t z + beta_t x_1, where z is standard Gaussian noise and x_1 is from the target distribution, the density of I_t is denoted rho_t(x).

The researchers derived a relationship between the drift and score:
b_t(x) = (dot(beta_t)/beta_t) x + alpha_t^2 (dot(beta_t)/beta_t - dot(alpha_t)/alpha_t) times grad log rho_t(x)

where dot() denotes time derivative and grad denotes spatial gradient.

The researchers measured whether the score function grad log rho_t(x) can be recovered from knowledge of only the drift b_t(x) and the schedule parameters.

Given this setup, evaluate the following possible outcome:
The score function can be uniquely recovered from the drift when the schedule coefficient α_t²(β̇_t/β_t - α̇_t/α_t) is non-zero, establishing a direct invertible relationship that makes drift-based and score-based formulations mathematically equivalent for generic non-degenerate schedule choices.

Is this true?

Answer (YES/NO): YES